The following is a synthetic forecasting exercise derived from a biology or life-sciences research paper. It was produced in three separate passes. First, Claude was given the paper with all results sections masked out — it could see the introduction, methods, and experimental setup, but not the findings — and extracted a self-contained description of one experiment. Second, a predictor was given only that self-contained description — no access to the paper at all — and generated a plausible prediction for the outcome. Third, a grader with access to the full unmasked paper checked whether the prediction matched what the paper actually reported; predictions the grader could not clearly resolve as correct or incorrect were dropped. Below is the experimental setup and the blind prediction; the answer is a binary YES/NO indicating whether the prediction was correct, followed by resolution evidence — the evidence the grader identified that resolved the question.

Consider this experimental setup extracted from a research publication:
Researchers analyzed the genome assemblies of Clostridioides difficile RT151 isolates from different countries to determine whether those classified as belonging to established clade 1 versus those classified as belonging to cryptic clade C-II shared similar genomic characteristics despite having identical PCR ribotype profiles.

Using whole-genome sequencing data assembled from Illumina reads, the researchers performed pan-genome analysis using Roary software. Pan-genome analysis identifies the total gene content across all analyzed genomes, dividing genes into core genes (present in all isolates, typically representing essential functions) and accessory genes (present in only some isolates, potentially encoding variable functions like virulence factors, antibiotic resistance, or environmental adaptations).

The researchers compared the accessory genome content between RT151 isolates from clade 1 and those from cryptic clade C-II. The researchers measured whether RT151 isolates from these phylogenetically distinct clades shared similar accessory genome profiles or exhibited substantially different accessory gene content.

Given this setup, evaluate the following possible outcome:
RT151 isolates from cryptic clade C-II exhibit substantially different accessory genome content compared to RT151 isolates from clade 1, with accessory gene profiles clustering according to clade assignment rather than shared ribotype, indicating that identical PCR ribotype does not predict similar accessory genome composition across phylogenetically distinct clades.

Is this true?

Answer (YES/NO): NO